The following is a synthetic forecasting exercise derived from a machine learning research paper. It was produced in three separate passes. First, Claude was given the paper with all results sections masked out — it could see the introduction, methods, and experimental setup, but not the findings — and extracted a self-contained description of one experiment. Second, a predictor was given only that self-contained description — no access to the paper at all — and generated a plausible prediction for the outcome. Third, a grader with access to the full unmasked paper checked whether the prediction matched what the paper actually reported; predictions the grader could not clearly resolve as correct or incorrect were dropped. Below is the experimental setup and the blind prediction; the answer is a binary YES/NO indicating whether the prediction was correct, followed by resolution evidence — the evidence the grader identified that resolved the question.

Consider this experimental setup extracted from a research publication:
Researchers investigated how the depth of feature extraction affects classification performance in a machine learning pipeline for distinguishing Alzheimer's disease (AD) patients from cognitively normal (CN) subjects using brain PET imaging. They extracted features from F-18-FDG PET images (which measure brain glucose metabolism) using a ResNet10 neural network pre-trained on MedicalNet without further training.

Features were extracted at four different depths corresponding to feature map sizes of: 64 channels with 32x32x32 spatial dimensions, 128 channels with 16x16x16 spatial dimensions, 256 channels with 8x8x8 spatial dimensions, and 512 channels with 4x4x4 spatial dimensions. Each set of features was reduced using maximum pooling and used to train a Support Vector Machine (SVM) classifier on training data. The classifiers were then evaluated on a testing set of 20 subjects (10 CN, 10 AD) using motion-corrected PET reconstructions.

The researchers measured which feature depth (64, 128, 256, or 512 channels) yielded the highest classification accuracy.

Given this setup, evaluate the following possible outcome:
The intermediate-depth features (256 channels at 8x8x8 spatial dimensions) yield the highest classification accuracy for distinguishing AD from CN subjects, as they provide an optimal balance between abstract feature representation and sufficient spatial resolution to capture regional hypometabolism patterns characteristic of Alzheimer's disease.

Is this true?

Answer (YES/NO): NO